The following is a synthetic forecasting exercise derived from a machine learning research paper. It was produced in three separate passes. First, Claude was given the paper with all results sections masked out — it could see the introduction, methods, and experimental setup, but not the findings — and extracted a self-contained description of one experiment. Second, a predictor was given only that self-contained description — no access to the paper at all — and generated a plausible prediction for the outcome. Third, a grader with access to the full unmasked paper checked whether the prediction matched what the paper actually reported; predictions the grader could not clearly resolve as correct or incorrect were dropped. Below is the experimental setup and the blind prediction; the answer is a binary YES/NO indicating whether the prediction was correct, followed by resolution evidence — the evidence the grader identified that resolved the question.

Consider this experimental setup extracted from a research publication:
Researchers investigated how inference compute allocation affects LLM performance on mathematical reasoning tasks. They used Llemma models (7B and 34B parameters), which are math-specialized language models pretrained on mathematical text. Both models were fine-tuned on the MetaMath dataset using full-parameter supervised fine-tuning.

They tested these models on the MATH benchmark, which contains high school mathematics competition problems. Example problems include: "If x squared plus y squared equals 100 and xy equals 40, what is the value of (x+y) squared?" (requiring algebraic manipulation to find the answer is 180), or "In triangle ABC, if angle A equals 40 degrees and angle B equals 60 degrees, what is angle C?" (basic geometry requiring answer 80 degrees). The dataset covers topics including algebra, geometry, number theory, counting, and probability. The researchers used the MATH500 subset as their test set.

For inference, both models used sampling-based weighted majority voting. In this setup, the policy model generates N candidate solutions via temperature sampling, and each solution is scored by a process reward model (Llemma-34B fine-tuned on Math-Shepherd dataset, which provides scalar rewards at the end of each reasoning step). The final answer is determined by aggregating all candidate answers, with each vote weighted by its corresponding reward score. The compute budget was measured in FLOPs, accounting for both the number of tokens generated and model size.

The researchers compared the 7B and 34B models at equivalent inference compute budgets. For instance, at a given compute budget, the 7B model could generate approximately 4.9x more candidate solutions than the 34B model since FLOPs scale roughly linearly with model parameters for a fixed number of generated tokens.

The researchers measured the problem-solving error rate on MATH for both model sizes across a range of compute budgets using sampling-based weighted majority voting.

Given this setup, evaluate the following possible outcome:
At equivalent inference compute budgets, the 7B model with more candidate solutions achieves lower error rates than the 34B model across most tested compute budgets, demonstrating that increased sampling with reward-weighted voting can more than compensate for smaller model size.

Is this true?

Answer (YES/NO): YES